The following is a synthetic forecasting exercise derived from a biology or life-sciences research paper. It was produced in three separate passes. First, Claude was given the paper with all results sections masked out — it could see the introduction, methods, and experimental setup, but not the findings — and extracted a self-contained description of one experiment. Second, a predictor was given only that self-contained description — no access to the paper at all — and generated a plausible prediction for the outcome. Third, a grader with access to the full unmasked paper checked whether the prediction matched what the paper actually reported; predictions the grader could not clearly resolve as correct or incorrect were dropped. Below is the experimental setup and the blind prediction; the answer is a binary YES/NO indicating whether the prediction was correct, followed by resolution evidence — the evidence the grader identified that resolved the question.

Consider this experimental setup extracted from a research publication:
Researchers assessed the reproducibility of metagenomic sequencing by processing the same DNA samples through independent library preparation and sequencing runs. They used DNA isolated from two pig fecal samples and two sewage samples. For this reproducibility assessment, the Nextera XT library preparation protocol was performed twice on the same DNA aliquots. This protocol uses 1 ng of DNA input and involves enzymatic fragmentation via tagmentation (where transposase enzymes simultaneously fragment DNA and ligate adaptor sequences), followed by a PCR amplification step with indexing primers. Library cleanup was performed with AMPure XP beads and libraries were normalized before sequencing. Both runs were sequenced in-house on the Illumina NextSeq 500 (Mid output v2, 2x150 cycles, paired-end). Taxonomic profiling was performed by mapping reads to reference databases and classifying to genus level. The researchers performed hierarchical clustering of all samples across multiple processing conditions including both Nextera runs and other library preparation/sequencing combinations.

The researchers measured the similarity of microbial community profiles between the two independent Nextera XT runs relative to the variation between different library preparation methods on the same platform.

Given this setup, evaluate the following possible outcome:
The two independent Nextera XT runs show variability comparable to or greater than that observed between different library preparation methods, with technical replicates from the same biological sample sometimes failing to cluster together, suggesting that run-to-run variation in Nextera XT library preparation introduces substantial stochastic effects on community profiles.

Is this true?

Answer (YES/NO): NO